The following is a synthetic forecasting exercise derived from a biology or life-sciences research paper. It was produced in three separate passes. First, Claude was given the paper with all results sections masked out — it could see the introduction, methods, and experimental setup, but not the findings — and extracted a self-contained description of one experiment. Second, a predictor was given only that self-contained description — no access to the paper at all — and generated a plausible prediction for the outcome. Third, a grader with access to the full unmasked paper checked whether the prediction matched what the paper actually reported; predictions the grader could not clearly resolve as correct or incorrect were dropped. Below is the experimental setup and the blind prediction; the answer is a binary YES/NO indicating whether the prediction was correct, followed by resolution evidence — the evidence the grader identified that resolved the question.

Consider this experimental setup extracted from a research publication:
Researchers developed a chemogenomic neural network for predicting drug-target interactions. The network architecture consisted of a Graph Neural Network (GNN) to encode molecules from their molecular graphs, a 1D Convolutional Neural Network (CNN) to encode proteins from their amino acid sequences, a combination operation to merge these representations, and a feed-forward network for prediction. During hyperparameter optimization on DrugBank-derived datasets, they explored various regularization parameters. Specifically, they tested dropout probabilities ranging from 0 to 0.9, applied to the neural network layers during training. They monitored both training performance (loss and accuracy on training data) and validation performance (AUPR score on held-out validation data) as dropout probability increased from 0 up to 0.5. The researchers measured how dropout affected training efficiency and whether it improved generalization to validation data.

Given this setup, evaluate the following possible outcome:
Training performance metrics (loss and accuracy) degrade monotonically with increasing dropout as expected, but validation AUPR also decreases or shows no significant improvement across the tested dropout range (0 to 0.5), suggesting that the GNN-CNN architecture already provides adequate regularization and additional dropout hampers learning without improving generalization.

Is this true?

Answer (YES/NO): YES